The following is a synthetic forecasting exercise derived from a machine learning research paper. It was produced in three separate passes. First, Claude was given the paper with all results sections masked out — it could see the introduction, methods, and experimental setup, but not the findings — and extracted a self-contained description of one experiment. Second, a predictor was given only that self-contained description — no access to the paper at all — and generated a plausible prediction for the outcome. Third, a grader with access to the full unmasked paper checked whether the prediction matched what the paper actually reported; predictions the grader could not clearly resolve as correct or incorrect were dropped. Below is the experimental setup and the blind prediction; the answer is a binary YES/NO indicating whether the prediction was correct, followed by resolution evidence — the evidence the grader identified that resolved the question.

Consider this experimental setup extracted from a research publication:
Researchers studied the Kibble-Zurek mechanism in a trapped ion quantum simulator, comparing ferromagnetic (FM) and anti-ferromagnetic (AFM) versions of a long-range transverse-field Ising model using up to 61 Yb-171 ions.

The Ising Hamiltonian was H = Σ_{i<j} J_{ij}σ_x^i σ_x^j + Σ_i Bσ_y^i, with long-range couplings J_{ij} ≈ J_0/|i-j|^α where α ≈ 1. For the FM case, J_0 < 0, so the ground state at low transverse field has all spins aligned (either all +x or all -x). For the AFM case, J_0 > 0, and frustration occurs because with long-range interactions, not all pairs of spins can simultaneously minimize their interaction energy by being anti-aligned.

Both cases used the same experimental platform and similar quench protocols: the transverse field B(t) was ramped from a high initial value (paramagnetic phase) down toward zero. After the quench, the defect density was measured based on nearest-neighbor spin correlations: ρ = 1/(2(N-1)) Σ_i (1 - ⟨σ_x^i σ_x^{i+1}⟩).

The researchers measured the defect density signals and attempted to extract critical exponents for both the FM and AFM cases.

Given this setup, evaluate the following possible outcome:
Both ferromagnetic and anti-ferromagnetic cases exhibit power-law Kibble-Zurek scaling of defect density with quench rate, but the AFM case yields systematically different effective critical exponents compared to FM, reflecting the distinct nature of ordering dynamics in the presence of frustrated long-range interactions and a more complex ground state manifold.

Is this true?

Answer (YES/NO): NO